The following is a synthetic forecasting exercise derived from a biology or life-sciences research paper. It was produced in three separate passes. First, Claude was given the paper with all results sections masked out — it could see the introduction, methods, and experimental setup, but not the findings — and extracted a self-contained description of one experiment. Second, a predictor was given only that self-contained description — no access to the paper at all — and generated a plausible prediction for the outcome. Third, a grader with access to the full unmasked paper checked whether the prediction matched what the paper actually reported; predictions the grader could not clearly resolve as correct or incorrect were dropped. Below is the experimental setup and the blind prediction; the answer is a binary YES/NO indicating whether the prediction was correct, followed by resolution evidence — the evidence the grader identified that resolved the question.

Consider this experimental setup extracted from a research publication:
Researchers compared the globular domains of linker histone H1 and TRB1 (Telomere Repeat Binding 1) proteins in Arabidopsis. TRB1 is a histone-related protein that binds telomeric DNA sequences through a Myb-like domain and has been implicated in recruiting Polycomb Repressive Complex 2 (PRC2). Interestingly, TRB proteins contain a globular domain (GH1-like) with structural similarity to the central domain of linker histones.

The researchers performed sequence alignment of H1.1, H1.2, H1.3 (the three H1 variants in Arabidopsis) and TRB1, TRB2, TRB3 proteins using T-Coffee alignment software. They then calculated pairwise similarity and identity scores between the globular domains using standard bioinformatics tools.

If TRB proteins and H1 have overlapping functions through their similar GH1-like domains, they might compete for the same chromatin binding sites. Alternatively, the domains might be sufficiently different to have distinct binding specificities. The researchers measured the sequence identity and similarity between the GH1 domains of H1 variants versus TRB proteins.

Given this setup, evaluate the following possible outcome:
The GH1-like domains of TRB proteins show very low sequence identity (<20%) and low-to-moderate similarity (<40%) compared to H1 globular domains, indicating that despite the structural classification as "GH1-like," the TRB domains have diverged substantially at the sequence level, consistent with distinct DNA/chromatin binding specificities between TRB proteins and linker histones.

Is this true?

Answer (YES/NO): YES